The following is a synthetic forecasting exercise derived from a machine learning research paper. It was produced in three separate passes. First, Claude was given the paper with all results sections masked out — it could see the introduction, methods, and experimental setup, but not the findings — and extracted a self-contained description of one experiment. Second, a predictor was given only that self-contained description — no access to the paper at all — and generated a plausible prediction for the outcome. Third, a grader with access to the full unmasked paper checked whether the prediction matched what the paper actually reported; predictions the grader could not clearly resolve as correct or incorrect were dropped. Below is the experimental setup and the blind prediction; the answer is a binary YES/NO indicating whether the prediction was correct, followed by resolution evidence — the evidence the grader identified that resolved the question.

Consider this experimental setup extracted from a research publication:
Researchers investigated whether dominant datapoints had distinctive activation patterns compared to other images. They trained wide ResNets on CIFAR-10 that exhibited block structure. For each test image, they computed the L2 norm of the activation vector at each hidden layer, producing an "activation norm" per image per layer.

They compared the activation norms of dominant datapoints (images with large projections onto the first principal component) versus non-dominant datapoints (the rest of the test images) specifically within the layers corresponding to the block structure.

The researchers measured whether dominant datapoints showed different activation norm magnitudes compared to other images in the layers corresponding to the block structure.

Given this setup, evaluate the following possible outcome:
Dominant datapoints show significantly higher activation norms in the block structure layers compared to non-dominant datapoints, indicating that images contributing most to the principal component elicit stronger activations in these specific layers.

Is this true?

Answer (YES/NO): YES